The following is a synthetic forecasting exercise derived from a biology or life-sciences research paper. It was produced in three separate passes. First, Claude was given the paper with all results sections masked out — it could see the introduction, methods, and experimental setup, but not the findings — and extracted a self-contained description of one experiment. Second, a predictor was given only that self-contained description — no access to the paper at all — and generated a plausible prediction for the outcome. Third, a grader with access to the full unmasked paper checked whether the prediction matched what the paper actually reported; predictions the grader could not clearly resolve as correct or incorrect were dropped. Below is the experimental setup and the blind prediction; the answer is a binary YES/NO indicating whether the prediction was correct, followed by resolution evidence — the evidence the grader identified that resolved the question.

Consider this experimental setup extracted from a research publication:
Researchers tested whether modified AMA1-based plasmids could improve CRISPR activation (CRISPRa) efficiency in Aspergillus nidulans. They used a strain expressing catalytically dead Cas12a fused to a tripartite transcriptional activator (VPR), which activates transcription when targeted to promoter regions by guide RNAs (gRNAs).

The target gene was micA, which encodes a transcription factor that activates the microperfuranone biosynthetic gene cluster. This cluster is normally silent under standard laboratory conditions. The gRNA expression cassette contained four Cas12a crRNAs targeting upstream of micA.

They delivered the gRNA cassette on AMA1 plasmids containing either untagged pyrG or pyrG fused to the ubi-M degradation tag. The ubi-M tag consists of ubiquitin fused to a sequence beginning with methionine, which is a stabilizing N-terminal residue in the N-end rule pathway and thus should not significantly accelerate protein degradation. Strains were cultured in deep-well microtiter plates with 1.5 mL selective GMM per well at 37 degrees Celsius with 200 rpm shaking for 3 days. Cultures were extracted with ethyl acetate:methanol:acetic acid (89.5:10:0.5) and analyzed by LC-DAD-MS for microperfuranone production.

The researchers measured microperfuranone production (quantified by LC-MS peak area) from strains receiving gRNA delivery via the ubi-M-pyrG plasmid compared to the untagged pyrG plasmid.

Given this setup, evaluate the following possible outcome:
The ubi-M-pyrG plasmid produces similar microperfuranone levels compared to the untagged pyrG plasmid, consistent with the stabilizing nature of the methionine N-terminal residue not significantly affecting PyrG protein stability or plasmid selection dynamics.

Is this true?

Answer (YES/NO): NO